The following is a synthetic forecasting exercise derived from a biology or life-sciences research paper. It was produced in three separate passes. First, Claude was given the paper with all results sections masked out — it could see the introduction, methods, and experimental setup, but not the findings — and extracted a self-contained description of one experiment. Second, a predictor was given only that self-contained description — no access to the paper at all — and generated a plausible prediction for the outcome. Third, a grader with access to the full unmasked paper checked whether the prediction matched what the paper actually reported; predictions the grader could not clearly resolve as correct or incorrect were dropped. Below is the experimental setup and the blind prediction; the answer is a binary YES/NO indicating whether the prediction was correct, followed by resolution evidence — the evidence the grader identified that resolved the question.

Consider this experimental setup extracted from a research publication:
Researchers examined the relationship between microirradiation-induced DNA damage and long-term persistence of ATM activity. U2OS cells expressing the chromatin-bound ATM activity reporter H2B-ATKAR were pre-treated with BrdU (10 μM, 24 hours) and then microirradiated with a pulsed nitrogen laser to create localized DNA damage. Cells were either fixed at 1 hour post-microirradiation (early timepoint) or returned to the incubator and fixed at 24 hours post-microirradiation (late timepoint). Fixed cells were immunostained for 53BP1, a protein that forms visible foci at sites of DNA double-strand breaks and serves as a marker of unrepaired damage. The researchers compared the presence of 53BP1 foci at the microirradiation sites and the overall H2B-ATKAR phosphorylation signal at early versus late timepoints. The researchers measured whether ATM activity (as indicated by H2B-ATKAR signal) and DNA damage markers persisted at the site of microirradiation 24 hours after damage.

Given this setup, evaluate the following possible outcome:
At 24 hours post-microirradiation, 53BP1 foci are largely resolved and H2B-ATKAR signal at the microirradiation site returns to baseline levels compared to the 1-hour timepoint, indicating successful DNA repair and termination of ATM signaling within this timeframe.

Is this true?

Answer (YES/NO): NO